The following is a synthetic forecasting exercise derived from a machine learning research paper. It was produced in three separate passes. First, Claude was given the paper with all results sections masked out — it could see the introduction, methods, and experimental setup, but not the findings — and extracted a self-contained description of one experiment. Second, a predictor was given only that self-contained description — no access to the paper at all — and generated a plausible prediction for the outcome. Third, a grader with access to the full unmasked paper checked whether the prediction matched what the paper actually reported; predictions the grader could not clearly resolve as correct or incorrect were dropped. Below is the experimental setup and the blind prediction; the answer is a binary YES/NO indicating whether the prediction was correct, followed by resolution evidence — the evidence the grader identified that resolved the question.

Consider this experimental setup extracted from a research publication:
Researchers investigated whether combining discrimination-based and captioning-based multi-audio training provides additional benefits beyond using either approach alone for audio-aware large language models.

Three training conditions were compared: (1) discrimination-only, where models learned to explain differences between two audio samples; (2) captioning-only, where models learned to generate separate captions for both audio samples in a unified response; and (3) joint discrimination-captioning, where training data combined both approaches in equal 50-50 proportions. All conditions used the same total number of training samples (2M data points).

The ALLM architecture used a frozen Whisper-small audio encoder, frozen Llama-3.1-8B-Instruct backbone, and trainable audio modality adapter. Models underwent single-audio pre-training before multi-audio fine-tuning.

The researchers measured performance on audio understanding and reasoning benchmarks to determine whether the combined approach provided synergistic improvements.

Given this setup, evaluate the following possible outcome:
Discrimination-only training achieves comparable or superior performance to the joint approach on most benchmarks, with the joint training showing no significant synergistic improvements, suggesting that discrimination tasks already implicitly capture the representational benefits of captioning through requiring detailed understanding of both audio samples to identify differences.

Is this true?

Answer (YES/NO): NO